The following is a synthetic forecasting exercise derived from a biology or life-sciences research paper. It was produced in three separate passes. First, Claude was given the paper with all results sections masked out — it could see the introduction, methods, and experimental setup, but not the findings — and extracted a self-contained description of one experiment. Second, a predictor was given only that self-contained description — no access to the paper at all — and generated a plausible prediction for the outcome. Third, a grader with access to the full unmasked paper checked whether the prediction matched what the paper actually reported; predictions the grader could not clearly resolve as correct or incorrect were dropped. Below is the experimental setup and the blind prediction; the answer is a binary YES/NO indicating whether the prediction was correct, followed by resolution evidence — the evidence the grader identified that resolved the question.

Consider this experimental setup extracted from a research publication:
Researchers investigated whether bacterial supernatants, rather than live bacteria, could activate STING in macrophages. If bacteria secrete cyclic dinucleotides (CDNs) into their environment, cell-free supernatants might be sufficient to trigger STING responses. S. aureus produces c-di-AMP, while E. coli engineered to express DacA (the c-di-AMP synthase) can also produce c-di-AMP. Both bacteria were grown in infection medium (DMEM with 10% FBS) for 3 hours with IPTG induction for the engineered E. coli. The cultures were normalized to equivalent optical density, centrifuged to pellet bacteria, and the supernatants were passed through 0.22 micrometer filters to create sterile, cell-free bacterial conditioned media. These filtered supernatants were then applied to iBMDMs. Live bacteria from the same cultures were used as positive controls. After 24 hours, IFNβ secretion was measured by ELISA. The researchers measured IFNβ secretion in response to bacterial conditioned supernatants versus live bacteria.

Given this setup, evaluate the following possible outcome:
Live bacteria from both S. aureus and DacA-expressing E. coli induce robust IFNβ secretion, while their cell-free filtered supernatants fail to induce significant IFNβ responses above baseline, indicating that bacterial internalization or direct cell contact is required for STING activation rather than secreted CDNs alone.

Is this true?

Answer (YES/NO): YES